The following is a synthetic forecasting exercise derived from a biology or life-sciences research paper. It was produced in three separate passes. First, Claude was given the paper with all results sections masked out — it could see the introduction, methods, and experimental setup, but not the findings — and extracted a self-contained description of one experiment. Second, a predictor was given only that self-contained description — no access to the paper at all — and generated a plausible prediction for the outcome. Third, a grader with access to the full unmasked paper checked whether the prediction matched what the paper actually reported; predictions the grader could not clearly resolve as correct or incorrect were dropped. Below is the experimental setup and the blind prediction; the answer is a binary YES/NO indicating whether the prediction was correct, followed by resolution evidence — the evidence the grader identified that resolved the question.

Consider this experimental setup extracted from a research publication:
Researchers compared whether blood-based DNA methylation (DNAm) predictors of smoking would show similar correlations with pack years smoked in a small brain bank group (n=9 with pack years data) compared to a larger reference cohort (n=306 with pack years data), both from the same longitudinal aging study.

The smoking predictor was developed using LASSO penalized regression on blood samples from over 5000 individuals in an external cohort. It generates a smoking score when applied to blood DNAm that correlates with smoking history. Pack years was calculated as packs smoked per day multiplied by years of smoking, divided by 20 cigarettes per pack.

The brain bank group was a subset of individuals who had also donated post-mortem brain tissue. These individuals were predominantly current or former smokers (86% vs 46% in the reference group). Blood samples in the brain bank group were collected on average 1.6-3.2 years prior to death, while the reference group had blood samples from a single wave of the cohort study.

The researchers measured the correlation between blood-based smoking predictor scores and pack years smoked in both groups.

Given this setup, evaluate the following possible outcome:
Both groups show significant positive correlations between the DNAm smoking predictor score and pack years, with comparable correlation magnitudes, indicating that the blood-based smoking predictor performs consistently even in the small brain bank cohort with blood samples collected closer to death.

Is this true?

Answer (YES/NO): YES